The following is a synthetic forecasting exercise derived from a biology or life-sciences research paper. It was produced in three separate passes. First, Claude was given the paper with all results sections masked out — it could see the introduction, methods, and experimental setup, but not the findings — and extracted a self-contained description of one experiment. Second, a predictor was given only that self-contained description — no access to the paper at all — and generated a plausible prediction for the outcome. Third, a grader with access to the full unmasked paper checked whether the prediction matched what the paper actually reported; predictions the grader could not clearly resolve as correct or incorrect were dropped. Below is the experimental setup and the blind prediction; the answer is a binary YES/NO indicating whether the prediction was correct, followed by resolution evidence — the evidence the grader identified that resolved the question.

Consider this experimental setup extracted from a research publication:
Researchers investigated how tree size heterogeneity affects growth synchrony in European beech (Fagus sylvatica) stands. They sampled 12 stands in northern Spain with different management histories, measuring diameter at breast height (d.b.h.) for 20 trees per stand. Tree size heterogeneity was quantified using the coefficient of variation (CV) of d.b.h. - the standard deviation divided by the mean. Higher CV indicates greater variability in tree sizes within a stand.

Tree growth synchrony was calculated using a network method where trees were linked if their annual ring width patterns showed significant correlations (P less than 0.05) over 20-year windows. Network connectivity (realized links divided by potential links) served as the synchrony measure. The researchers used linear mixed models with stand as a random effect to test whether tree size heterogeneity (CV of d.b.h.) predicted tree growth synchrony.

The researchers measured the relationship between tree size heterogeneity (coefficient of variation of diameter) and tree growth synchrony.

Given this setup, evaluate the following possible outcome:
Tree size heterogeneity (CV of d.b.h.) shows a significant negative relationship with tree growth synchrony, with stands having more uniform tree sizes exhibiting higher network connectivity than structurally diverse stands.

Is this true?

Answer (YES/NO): YES